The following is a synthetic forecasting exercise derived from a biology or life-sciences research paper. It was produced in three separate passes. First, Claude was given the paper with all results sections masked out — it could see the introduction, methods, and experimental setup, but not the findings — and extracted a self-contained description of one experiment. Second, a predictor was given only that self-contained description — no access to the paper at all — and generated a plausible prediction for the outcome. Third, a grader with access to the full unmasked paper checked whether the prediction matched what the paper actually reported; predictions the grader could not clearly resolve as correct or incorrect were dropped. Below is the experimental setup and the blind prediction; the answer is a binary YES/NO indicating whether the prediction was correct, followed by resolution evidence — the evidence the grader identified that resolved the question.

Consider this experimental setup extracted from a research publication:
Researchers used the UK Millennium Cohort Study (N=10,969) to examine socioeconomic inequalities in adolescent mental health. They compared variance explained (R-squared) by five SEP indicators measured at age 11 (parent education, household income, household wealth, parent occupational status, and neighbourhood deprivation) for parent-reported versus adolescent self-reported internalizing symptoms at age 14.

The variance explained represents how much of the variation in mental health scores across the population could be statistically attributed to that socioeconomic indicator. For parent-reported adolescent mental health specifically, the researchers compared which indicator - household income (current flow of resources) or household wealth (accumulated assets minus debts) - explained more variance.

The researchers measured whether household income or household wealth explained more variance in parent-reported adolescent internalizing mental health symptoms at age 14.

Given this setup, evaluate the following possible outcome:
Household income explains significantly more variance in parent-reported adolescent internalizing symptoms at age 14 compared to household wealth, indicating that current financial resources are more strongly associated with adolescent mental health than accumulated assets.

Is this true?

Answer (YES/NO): YES